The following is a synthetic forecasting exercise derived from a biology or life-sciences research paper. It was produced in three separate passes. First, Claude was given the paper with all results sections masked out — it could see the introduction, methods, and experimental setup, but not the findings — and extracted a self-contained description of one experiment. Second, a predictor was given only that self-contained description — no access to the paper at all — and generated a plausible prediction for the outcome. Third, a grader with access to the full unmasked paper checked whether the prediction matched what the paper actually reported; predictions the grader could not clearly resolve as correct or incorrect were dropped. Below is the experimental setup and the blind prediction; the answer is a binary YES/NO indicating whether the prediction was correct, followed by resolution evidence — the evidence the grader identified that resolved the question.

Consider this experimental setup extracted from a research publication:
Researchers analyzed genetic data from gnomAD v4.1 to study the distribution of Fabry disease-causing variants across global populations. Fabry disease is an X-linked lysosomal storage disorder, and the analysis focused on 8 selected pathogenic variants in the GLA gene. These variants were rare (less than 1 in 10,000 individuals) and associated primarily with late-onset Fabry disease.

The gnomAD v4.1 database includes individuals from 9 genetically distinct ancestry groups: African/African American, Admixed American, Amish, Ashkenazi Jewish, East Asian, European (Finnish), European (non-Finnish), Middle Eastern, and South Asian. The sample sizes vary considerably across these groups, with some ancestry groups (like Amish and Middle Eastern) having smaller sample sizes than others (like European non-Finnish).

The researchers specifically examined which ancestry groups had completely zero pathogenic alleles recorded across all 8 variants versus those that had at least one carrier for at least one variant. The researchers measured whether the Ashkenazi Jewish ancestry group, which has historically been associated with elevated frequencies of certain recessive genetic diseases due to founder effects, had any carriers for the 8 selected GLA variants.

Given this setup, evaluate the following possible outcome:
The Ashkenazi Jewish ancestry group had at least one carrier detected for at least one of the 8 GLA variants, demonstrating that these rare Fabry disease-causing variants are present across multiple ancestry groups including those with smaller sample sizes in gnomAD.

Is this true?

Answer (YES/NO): NO